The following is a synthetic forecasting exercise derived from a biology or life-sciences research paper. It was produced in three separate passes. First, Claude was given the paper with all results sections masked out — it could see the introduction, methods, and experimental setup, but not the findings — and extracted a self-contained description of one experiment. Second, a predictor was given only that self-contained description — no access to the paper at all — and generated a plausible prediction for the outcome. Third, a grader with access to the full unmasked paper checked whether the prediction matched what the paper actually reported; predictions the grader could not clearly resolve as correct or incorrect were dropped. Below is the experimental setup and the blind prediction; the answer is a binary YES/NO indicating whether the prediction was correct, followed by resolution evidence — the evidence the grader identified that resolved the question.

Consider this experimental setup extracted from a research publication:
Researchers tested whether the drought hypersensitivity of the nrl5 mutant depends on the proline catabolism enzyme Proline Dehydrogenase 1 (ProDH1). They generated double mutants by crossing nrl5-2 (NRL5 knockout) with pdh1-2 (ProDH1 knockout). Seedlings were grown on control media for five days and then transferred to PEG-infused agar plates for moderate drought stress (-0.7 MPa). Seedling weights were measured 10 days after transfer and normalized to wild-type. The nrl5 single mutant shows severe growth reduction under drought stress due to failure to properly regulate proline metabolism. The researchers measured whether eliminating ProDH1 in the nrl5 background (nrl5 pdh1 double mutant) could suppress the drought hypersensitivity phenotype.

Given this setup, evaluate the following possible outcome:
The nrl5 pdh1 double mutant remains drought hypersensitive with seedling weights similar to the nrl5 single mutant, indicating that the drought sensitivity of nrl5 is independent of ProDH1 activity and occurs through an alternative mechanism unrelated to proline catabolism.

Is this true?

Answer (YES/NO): NO